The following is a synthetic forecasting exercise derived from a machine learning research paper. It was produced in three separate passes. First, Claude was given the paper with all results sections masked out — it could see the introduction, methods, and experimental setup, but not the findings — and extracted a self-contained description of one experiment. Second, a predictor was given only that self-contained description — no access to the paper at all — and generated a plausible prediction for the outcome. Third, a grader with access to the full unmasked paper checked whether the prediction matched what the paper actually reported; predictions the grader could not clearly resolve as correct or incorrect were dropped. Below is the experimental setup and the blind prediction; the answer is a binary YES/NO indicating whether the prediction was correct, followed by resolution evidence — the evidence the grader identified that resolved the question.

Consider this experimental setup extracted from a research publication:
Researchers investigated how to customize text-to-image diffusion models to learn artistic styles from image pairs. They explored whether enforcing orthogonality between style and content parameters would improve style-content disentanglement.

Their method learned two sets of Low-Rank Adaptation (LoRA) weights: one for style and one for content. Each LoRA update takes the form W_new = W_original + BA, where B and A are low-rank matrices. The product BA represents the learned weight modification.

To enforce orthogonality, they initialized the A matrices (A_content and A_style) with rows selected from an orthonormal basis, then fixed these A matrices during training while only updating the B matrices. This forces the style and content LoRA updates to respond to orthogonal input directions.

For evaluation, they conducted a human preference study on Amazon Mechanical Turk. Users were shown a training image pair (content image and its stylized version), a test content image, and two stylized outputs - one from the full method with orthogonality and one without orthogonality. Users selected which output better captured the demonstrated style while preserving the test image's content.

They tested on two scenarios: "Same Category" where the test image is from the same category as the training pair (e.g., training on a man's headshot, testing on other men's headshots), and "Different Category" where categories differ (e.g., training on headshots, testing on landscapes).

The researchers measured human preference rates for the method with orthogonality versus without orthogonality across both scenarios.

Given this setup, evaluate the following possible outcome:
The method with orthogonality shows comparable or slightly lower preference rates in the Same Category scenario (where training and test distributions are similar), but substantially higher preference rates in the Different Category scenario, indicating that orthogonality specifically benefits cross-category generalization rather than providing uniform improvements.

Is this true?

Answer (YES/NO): NO